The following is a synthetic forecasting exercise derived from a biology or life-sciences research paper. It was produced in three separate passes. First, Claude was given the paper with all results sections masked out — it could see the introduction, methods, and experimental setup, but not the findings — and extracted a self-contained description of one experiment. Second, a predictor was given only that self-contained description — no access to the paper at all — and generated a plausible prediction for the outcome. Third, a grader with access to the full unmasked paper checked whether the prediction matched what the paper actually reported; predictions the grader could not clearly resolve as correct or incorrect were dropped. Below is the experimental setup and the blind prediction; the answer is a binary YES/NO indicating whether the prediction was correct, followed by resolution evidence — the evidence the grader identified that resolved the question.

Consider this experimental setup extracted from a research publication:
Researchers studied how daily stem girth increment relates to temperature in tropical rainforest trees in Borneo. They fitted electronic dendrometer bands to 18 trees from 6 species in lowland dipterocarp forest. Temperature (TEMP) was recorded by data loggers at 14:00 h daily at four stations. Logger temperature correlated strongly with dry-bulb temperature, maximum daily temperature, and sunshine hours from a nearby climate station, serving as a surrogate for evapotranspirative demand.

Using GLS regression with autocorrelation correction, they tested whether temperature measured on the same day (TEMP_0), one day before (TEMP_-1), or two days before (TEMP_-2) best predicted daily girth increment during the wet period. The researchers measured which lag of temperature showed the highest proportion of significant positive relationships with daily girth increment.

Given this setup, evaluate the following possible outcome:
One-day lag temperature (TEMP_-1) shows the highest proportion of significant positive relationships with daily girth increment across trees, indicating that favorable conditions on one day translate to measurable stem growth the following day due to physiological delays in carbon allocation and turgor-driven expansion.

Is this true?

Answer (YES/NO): NO